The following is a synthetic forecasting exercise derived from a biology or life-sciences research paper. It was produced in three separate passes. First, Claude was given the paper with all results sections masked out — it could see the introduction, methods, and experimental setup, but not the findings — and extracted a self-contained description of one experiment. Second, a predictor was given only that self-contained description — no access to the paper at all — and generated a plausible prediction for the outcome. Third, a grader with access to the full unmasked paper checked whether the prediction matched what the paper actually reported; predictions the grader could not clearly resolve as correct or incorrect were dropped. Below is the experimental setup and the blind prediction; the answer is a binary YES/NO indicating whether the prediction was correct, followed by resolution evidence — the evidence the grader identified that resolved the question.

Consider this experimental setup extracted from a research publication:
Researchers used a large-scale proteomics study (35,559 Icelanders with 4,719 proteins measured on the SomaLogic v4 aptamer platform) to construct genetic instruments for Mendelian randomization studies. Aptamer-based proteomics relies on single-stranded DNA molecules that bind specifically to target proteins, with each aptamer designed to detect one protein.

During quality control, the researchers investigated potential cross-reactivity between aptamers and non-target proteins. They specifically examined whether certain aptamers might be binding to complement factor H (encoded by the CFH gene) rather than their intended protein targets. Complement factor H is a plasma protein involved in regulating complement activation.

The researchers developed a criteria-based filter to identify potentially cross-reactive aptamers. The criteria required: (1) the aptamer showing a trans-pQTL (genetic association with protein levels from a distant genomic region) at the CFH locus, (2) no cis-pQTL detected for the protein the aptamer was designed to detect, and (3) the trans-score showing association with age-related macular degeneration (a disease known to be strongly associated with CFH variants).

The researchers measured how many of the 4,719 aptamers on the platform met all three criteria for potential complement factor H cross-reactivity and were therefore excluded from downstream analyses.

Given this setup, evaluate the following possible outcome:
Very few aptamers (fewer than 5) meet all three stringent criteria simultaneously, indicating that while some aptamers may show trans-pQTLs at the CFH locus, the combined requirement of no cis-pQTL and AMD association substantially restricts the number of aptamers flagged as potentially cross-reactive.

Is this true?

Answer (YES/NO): NO